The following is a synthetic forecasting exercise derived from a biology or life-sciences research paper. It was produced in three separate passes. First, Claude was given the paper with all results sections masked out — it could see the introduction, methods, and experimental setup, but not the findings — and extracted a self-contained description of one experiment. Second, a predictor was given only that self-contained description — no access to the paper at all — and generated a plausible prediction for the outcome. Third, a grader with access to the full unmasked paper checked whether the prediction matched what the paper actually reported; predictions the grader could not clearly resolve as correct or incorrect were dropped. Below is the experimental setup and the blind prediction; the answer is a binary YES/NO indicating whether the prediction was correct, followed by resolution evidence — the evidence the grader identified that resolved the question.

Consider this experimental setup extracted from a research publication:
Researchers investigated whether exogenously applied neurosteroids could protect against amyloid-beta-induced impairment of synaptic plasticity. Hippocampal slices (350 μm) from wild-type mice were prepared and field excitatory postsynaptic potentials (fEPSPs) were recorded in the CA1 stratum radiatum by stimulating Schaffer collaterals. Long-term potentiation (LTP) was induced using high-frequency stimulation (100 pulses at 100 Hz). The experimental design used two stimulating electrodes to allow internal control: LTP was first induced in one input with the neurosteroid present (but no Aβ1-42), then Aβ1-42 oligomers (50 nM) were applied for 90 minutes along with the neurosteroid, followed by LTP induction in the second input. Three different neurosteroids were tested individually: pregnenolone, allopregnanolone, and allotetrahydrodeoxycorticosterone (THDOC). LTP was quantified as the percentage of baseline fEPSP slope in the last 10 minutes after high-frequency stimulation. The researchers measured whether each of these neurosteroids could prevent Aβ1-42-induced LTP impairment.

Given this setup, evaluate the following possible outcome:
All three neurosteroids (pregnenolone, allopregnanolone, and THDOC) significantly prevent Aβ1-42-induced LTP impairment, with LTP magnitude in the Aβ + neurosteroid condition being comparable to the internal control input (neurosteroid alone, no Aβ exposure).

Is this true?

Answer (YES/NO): NO